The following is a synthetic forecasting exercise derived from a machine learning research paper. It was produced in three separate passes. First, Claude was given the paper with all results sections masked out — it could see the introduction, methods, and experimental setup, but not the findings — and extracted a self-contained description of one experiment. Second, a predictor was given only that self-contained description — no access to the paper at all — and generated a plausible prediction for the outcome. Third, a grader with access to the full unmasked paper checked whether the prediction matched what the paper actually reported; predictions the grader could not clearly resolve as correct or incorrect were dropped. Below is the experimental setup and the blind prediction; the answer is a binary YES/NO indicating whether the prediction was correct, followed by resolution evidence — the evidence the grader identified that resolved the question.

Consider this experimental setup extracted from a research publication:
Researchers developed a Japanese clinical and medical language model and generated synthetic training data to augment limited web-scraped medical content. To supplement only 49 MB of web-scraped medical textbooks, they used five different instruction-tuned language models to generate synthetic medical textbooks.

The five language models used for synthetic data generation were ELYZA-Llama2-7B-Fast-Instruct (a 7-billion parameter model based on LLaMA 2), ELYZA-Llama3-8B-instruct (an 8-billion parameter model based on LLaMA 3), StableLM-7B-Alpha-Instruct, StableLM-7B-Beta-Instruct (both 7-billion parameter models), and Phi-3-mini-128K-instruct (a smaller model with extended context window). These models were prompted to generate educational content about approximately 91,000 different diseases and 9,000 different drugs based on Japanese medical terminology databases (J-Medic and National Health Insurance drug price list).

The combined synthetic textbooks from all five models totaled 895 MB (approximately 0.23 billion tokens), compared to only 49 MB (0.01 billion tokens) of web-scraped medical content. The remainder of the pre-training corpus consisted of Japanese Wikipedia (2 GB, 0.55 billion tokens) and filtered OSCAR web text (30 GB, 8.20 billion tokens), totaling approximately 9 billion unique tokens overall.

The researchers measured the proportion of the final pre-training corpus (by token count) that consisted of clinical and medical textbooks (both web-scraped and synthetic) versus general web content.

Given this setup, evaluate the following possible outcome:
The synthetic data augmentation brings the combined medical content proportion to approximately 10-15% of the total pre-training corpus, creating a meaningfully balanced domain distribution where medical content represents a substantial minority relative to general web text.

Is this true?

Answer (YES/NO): NO